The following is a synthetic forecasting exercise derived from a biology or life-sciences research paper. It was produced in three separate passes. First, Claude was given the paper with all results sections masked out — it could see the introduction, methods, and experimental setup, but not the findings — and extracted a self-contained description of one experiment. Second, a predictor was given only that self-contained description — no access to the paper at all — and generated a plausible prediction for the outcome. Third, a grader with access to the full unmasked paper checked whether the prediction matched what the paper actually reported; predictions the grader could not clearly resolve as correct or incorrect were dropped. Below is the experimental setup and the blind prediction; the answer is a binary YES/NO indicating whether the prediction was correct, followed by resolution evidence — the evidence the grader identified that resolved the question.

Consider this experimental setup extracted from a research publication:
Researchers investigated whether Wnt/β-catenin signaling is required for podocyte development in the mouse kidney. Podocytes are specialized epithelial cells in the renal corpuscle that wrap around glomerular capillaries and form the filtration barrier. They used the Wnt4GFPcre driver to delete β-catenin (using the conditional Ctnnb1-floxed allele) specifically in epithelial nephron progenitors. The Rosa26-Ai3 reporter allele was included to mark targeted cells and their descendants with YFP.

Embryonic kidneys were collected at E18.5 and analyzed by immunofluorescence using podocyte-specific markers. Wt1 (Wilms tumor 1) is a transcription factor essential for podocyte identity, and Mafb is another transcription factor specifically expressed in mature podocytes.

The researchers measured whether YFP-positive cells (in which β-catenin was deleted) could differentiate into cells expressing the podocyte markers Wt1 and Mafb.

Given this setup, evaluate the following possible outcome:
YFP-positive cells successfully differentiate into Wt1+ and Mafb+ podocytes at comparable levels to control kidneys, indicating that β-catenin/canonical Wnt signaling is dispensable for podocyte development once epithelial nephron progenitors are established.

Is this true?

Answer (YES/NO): NO